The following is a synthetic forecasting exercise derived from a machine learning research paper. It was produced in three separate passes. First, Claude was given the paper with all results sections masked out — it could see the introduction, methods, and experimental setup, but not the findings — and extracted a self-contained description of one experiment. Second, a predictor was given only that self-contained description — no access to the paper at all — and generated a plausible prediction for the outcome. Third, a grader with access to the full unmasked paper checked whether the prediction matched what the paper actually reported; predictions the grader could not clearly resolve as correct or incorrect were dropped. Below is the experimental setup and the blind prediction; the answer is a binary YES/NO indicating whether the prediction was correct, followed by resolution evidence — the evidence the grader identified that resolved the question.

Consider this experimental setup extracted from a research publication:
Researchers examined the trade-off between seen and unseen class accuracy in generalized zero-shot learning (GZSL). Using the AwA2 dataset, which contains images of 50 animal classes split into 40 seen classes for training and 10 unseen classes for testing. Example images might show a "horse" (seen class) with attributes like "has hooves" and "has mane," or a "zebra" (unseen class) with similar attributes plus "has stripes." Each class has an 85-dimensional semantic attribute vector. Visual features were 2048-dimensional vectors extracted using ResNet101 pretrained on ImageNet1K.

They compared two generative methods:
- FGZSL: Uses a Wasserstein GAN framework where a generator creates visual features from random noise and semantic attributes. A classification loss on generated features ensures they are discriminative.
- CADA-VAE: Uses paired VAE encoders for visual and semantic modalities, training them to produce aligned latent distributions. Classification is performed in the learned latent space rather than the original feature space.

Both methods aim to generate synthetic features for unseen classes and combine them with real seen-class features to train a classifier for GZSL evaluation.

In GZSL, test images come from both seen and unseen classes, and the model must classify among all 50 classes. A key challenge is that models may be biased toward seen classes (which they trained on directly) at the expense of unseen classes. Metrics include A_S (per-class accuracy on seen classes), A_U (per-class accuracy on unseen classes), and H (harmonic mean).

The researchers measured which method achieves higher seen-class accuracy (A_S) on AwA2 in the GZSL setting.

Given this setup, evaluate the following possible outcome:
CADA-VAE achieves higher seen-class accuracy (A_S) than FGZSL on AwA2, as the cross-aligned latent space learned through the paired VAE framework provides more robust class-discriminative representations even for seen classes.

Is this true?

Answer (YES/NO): YES